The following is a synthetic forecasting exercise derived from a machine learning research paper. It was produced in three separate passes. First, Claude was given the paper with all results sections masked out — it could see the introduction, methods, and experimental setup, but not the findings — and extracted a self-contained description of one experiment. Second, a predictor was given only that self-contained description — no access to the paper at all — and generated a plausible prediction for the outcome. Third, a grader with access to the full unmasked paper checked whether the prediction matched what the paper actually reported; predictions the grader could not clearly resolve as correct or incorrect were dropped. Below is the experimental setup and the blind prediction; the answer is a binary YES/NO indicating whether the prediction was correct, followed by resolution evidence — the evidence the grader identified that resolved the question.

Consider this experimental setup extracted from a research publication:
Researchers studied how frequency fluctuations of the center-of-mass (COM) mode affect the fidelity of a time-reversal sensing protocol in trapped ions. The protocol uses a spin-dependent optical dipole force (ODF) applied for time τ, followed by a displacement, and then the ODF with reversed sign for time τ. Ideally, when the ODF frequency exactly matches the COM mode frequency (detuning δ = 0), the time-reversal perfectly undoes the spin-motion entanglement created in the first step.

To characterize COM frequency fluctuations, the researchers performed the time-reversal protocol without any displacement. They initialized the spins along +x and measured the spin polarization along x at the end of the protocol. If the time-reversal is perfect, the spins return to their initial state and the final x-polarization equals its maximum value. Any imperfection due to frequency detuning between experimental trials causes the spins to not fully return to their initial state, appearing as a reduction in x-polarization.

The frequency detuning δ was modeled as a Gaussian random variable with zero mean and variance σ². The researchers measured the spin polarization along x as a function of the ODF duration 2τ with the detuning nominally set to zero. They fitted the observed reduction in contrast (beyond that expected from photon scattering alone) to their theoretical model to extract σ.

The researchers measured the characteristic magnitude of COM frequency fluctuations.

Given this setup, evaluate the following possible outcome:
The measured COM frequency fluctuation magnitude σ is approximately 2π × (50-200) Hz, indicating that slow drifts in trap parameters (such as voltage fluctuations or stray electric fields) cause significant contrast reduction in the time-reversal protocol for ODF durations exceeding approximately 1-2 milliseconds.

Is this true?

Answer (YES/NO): NO